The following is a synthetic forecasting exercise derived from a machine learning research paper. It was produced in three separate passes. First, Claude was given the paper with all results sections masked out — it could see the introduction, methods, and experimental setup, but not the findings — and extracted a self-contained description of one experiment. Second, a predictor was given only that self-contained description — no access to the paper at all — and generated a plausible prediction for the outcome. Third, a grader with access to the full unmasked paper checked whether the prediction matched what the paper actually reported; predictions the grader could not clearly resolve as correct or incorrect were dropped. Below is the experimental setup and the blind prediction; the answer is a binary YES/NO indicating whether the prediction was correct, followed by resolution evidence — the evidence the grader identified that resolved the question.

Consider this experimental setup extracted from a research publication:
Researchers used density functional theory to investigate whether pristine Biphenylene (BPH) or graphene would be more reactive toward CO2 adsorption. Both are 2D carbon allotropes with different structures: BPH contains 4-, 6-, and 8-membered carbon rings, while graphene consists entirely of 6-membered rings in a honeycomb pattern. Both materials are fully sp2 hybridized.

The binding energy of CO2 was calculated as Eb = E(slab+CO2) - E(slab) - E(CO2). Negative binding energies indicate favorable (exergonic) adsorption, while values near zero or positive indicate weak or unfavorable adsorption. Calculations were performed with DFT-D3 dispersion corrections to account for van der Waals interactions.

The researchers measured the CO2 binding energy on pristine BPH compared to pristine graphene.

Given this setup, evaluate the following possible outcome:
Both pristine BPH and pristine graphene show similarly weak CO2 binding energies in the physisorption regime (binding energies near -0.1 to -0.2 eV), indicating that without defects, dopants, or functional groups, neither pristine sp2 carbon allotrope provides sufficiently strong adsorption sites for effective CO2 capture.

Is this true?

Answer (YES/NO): YES